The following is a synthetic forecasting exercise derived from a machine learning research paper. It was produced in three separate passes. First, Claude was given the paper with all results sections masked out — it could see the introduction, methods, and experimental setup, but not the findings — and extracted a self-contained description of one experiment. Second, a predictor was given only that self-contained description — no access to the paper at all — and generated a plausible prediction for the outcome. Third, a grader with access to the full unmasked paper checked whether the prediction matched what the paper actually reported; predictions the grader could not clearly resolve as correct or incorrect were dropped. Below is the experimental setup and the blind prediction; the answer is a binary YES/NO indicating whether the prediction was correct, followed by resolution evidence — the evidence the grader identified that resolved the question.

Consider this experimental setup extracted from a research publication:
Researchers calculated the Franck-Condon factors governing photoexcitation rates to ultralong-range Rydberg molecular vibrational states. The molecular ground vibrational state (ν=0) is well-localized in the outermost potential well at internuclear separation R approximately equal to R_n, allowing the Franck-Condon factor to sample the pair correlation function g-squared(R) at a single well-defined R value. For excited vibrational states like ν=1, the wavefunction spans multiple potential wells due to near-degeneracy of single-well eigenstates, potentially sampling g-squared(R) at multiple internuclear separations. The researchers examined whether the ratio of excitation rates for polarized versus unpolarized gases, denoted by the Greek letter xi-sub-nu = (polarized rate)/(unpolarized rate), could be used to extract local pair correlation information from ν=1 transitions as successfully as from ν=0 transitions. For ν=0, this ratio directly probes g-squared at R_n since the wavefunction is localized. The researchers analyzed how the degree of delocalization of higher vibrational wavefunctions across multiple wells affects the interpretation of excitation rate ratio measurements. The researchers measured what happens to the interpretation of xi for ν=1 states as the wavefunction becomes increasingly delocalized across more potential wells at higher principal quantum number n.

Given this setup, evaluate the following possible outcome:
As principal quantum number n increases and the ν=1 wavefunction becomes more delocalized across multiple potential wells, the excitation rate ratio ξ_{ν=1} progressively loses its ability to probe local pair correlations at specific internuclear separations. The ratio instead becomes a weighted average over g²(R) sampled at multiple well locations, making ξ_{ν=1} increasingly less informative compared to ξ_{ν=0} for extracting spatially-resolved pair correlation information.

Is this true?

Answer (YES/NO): NO